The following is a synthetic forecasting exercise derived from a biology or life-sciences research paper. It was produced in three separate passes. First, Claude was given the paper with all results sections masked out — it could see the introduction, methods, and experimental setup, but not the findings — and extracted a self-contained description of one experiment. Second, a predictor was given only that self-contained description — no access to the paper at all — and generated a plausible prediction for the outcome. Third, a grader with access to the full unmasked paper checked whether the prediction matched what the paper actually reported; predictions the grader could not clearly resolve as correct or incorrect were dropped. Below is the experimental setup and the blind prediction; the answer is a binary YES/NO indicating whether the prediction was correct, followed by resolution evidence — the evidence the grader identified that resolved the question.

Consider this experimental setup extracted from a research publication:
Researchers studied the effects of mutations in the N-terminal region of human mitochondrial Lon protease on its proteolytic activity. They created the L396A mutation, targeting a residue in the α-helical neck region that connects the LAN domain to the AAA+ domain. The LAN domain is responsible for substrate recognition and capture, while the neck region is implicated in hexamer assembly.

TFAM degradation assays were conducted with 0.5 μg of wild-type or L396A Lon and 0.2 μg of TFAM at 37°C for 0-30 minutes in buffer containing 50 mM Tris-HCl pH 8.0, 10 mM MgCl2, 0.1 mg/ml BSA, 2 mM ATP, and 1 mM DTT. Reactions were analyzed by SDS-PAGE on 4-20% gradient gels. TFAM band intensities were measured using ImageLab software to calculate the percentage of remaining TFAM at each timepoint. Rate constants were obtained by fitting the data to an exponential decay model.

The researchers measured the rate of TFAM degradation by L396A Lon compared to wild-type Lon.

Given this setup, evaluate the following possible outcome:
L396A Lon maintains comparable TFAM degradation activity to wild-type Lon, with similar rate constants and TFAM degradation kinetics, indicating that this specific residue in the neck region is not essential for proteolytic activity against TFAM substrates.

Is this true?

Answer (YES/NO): NO